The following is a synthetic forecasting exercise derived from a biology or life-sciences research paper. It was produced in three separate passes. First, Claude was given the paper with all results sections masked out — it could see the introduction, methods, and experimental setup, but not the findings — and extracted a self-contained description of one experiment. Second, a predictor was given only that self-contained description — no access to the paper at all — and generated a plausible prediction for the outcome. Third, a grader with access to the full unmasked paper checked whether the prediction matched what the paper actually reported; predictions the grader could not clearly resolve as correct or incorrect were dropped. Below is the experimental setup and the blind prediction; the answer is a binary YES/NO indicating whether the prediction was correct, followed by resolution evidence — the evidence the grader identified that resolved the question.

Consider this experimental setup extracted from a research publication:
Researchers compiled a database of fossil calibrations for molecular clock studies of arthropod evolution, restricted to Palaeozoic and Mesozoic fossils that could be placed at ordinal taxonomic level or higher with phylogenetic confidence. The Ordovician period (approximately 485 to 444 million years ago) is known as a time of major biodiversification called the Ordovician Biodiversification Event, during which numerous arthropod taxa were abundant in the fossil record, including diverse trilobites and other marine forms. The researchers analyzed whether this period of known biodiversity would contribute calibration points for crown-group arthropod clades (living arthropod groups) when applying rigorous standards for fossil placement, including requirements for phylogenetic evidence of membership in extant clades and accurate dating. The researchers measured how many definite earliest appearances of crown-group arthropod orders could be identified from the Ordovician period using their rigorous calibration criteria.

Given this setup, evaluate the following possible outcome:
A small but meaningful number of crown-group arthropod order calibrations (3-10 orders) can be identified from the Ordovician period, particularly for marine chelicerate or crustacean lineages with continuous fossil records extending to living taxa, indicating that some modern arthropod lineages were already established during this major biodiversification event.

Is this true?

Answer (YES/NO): NO